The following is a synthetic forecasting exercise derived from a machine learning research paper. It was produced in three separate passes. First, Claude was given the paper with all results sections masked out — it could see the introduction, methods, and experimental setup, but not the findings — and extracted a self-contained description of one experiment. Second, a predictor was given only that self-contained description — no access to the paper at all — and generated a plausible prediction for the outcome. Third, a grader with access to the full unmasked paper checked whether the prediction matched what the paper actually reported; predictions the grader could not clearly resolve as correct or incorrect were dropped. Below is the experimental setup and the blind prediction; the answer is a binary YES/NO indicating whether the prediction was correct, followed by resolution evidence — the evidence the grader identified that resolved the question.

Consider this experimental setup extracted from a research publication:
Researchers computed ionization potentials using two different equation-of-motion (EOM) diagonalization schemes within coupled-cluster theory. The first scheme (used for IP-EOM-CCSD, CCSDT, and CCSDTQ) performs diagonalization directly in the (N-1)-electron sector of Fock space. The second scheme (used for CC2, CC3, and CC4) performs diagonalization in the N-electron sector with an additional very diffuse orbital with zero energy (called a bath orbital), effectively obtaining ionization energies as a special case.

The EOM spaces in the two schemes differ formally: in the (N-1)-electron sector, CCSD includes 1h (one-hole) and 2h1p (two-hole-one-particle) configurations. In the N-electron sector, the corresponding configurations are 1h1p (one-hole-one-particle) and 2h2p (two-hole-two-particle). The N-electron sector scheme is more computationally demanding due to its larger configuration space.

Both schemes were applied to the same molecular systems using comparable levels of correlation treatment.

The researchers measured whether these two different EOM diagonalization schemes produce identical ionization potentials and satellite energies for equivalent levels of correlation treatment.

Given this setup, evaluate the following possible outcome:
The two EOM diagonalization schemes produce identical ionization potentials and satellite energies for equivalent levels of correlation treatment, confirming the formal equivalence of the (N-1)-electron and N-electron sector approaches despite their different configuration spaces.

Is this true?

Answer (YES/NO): YES